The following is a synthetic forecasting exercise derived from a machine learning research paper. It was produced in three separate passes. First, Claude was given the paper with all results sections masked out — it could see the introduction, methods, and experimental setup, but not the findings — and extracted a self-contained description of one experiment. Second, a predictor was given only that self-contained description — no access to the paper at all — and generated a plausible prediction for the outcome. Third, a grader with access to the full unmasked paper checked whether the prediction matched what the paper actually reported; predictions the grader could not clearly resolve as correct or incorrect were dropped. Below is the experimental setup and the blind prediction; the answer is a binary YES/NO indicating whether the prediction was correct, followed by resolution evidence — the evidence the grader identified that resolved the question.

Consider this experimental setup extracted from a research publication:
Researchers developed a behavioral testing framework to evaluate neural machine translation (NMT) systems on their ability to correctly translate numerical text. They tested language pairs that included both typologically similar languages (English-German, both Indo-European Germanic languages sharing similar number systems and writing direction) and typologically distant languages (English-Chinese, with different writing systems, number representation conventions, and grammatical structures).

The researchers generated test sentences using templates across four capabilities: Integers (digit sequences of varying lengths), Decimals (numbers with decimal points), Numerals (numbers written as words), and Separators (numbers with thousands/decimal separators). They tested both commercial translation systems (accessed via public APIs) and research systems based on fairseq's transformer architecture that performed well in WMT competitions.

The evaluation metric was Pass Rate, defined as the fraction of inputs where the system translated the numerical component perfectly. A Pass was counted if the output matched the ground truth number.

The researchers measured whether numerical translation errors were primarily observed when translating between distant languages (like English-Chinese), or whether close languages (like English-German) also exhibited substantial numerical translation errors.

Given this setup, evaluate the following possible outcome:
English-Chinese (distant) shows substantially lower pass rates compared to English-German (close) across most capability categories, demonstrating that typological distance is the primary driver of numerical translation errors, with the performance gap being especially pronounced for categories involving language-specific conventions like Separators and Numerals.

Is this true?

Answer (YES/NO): NO